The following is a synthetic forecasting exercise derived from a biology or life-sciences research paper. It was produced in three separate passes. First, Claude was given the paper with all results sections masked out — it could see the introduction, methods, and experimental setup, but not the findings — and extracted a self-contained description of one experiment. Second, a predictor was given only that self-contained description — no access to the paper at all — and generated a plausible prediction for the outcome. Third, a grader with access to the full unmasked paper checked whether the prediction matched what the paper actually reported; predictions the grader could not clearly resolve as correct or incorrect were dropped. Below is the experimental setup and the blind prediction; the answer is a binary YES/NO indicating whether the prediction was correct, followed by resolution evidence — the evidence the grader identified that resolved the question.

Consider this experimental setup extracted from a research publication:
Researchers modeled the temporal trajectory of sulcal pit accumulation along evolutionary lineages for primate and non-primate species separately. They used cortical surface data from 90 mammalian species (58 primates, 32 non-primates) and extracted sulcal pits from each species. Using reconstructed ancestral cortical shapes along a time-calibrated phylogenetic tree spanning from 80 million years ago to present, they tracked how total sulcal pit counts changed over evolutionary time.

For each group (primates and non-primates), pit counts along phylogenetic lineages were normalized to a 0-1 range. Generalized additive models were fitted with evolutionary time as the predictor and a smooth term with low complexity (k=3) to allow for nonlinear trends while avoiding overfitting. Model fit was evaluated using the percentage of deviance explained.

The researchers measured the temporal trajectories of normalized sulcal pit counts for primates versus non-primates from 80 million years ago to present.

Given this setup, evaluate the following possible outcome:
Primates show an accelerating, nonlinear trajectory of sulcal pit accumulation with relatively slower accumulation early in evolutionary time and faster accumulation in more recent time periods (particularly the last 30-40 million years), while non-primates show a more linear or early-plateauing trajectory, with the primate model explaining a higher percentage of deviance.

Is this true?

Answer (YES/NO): NO